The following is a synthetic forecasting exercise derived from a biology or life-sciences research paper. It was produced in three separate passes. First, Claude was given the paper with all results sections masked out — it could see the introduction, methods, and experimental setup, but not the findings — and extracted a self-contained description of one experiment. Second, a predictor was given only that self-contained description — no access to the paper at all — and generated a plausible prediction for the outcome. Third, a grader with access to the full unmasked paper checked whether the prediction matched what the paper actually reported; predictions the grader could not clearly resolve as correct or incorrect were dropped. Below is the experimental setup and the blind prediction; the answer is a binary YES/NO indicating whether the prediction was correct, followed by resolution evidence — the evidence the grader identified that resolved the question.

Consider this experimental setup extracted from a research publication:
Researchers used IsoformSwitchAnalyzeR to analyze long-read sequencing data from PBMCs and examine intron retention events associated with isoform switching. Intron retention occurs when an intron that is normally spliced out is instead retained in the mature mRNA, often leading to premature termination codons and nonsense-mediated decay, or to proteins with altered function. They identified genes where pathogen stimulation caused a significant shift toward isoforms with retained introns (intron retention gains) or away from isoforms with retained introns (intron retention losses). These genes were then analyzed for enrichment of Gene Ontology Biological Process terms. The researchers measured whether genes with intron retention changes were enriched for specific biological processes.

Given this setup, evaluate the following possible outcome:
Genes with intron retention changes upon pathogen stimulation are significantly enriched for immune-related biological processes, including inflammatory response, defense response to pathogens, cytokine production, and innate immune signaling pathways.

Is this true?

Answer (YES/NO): NO